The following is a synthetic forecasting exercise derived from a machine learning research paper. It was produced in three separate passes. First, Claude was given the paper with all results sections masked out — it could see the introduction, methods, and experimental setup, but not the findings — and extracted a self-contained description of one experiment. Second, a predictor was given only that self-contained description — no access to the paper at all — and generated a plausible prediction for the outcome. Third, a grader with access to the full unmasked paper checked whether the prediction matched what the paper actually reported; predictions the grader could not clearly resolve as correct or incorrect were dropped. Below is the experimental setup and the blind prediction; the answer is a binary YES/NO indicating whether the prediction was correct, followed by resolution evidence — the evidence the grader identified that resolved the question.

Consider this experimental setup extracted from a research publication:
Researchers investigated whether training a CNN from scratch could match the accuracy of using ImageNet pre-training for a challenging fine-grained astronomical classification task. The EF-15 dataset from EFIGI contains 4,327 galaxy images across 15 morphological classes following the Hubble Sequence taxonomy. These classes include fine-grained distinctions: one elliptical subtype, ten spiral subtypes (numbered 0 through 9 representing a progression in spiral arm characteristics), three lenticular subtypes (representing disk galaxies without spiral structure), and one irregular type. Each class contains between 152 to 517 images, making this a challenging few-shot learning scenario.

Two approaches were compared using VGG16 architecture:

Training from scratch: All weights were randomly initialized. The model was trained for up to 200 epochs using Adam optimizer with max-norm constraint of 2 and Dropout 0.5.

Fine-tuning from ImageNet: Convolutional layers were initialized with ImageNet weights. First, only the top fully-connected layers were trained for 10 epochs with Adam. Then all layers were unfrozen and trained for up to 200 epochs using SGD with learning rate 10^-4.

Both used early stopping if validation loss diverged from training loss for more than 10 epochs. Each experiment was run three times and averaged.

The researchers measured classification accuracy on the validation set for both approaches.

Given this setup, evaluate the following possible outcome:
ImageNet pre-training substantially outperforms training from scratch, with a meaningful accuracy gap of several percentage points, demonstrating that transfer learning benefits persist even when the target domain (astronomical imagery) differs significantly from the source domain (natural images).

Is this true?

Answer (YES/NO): NO